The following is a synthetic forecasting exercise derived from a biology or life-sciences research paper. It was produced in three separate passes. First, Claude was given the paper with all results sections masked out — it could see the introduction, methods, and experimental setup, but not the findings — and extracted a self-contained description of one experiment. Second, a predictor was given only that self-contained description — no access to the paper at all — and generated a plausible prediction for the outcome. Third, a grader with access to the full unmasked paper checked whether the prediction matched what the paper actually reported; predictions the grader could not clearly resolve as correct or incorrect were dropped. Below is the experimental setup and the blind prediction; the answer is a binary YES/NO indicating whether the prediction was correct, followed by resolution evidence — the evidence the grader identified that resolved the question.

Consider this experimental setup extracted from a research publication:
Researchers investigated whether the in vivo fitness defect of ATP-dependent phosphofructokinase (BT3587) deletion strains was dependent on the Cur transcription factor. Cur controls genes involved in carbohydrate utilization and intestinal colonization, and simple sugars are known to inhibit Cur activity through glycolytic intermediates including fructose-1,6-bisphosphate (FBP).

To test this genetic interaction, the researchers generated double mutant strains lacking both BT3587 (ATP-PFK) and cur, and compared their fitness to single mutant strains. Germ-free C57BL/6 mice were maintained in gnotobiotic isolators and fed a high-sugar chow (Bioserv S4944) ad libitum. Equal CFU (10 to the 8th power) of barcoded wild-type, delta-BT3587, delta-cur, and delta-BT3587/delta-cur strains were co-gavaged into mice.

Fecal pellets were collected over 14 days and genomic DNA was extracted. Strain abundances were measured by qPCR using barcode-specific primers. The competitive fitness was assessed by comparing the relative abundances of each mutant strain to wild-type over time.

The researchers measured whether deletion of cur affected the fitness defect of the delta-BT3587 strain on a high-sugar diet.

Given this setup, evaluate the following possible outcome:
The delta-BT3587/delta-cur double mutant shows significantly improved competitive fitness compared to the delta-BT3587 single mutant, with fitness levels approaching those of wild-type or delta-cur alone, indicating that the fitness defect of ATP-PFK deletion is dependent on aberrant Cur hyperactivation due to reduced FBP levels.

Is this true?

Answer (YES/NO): YES